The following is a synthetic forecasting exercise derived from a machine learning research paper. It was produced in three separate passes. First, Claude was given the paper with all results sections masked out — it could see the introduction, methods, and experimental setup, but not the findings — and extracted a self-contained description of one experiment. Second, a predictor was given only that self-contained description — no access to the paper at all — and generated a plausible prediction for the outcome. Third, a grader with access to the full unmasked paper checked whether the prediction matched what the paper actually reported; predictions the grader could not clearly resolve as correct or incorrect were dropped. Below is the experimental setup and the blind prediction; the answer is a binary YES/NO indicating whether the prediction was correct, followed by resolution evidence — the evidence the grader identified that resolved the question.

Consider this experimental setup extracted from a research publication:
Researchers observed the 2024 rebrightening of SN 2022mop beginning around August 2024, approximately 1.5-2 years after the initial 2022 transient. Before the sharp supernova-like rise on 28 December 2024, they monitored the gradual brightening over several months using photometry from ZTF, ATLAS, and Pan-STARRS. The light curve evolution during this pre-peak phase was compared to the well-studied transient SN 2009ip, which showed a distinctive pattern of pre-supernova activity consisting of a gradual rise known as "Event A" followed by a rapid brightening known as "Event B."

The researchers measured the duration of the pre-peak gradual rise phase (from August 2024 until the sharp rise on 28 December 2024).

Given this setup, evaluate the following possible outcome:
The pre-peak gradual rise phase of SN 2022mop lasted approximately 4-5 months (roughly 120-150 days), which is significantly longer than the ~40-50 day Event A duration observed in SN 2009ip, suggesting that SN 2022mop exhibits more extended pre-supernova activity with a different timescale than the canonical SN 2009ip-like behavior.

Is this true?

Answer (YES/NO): NO